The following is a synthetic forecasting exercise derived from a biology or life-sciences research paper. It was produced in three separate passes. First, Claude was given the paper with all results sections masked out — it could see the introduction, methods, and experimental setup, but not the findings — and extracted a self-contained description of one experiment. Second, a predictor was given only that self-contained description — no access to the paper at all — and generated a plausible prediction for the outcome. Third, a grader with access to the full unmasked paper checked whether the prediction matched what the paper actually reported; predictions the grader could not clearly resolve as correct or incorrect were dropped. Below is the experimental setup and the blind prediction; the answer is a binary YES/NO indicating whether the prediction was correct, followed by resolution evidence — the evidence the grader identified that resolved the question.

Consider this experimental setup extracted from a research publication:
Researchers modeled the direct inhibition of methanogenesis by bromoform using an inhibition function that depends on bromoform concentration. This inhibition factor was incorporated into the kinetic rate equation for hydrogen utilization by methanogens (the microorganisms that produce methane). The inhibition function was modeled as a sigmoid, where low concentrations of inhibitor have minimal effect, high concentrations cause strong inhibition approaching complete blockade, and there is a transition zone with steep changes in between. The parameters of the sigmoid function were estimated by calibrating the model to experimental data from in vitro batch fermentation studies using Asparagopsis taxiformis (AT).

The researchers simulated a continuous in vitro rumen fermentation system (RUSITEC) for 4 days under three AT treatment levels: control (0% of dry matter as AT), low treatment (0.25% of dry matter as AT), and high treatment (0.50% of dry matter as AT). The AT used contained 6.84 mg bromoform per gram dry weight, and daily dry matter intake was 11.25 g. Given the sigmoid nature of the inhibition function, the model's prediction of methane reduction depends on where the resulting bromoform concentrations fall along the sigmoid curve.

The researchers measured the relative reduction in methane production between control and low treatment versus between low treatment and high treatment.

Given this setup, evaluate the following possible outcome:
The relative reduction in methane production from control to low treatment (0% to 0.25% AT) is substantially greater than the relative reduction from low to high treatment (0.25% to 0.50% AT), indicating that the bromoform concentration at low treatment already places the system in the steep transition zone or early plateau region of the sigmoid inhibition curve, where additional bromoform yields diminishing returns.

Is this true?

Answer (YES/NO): NO